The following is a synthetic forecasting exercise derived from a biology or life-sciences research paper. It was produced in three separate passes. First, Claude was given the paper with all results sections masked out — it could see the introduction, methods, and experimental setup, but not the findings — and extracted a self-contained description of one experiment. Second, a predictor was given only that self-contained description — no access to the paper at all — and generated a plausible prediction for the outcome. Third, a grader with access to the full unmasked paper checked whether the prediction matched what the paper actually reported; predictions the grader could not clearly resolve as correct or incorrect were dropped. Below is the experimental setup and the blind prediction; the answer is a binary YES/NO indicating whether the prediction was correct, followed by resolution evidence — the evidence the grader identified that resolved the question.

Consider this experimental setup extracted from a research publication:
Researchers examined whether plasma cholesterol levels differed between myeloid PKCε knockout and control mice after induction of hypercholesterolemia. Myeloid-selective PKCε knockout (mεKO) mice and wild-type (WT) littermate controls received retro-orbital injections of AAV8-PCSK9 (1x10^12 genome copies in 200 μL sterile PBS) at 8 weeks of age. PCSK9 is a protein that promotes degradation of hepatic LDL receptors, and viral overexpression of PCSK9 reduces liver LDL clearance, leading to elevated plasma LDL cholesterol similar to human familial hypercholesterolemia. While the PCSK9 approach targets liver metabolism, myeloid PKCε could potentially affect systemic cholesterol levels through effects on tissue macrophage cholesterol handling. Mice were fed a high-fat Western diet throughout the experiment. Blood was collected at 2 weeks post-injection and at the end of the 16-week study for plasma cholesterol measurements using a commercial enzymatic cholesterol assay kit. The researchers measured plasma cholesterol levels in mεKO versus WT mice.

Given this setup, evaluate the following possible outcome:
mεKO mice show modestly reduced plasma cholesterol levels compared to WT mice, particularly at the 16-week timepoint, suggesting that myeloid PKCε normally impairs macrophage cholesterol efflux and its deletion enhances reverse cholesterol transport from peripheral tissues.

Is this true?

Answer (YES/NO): NO